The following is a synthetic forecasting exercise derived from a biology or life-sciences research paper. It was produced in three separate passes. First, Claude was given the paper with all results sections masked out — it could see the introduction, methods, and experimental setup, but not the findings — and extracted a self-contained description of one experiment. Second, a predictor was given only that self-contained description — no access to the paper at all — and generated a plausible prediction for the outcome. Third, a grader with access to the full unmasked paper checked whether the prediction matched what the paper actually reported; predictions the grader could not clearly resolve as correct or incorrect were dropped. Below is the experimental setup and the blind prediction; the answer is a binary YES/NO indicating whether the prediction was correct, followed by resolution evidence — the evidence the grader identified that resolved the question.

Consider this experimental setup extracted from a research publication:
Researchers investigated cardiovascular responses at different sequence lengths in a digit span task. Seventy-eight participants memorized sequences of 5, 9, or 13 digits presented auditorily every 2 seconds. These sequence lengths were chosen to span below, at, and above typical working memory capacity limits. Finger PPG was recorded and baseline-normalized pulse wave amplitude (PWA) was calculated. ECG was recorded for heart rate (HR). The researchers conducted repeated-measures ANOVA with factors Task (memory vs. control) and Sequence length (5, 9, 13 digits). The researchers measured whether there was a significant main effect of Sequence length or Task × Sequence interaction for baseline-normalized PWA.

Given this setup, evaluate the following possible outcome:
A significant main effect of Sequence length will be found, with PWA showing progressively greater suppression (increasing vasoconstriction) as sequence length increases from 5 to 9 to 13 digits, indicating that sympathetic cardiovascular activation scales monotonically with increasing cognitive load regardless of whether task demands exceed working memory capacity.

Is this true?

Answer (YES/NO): NO